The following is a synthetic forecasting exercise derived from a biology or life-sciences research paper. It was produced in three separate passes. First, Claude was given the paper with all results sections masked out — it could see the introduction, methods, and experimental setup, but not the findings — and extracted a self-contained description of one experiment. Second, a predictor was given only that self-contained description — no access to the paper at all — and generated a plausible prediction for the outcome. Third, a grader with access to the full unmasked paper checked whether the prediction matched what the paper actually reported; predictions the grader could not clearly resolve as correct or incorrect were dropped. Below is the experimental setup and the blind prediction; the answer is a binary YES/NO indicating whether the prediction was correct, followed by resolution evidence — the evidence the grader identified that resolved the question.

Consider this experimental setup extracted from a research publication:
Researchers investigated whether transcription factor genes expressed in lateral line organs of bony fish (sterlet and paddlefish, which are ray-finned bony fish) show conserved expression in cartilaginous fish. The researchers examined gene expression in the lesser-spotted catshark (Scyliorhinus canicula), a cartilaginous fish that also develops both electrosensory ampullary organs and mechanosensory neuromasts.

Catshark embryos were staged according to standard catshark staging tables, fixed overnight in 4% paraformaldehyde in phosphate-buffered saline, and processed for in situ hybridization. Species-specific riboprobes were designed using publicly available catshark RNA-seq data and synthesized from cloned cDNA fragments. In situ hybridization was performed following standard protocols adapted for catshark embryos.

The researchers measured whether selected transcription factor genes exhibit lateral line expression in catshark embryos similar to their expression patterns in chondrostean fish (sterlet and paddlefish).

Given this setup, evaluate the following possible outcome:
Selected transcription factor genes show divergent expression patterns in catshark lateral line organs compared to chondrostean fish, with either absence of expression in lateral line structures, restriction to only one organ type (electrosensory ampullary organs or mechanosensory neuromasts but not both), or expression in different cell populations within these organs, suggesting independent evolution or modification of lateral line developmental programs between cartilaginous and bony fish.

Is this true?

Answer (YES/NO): YES